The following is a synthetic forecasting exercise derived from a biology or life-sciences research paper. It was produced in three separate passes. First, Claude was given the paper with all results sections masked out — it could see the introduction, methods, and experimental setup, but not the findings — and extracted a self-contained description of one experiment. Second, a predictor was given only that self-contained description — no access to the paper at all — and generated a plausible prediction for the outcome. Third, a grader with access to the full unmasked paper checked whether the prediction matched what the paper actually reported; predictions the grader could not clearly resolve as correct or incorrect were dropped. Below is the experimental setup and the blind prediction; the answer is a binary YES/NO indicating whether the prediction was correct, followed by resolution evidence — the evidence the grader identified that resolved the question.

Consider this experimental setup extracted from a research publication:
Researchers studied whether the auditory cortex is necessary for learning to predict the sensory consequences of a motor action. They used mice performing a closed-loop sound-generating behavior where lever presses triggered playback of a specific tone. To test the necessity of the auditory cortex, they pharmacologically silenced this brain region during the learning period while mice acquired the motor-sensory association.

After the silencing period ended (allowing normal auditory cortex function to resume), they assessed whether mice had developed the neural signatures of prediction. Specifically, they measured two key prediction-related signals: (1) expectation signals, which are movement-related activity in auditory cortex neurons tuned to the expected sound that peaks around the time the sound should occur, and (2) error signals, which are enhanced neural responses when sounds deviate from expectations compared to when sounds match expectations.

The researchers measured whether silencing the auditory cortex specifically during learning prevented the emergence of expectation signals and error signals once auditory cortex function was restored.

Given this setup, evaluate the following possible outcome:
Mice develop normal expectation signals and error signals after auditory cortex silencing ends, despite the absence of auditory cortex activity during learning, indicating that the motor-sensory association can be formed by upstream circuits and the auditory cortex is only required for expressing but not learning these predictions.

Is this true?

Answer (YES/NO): NO